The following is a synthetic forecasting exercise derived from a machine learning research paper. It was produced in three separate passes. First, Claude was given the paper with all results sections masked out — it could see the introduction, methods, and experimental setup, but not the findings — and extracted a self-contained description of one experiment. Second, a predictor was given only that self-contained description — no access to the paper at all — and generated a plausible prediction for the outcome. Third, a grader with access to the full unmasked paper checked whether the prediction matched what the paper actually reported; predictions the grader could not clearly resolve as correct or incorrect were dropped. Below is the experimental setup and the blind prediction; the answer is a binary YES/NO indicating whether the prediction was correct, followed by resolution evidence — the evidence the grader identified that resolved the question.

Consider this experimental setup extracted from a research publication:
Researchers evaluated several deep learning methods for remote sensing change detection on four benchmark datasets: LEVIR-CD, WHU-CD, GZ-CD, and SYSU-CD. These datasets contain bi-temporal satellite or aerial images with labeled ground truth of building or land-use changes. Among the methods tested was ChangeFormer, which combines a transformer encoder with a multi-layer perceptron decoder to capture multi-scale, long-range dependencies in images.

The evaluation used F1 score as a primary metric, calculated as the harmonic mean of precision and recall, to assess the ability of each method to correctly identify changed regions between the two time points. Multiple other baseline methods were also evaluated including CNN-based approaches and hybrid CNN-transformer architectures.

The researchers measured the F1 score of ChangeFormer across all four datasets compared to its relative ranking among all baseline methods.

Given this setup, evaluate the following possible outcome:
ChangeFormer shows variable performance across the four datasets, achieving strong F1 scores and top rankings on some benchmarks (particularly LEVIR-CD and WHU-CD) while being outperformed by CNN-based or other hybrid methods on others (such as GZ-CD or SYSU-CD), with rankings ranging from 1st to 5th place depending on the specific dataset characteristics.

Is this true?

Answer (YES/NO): NO